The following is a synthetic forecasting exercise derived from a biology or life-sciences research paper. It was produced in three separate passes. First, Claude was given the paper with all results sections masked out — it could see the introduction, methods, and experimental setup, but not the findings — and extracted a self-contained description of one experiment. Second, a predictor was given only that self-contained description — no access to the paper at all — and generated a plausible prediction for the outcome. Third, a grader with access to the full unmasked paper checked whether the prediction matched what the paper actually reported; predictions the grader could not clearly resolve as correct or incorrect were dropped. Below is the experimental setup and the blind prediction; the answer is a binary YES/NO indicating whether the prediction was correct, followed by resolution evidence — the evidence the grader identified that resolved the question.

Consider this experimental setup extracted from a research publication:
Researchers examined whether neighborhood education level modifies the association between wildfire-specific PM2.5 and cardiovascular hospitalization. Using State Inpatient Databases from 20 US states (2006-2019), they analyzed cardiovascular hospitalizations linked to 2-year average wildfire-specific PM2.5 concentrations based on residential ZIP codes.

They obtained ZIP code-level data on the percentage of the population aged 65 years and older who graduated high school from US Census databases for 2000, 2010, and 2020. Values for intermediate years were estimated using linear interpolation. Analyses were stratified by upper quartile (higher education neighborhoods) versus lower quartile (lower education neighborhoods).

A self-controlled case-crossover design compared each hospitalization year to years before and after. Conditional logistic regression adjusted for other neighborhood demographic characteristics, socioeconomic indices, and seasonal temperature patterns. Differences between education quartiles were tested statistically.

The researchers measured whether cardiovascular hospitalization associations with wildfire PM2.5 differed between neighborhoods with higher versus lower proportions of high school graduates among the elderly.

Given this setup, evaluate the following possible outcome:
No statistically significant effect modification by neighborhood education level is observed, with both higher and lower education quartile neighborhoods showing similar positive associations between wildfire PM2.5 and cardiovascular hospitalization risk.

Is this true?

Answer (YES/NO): NO